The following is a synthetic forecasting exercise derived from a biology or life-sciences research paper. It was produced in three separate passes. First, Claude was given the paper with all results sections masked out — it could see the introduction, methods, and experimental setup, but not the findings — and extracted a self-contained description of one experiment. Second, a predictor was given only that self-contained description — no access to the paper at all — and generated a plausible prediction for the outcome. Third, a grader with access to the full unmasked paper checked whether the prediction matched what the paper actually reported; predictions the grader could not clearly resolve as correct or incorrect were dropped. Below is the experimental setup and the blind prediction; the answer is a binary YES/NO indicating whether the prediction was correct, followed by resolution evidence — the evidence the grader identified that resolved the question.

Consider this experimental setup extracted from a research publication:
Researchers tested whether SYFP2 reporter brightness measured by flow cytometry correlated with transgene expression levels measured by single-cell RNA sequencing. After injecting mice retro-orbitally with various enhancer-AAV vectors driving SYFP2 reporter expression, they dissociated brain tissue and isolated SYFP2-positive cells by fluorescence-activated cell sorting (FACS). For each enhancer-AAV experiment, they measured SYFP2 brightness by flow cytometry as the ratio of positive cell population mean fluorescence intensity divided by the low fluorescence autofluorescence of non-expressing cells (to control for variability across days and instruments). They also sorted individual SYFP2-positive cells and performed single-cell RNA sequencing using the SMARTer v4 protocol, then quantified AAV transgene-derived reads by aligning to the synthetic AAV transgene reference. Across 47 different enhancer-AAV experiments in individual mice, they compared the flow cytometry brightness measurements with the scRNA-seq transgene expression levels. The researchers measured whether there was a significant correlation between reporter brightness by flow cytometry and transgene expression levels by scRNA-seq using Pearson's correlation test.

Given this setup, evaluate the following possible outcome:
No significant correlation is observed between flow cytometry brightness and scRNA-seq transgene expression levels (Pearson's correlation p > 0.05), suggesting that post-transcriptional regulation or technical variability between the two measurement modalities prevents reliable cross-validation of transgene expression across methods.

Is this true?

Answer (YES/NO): NO